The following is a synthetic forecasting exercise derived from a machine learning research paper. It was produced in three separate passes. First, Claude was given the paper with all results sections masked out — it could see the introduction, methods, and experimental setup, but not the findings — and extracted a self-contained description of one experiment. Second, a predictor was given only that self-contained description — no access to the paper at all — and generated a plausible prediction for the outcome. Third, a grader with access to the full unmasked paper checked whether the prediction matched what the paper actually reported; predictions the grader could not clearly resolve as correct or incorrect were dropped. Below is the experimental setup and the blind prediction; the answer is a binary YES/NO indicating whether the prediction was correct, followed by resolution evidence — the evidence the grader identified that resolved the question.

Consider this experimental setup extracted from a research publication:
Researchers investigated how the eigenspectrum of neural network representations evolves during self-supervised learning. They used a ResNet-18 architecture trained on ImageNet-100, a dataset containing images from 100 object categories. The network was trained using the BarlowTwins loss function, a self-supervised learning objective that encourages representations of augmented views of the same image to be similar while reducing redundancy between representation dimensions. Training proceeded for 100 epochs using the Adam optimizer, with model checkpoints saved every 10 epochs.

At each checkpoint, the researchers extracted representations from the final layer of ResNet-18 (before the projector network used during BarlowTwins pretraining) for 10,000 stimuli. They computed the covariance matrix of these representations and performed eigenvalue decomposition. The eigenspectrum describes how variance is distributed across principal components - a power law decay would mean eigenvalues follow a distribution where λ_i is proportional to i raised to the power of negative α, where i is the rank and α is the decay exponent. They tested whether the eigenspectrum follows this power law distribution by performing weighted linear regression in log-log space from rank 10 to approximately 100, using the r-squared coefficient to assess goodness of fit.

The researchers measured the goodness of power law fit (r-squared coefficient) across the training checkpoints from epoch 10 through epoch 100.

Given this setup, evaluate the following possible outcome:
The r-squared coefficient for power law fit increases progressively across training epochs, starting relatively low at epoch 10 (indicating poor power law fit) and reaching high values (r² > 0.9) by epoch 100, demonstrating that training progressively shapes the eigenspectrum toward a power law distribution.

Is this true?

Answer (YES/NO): NO